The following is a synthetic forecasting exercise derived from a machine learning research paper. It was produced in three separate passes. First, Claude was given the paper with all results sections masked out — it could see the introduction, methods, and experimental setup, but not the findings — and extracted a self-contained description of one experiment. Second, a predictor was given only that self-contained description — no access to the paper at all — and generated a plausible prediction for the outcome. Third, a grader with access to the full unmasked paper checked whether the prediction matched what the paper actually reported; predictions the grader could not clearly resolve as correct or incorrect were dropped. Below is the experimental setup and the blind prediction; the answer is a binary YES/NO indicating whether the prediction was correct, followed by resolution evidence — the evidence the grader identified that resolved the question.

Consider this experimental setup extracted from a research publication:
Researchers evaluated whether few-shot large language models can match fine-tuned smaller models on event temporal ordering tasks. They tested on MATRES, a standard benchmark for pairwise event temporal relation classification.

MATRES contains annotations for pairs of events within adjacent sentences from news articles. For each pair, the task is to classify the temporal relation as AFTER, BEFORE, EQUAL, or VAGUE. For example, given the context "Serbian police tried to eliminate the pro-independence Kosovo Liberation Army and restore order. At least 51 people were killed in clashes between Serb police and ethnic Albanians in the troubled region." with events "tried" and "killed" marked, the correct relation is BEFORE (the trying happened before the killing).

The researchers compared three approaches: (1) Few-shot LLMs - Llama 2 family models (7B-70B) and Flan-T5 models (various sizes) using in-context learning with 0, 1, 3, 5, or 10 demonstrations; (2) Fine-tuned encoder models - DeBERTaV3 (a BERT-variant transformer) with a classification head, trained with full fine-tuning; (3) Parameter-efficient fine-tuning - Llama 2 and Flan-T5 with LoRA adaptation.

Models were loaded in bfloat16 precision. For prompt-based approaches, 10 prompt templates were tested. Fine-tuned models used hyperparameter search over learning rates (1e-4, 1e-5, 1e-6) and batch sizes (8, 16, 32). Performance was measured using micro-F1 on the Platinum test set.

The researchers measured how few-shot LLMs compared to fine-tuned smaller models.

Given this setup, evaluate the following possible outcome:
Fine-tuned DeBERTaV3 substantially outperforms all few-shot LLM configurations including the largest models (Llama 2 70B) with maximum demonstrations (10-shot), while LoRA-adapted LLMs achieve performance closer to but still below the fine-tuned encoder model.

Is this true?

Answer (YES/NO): NO